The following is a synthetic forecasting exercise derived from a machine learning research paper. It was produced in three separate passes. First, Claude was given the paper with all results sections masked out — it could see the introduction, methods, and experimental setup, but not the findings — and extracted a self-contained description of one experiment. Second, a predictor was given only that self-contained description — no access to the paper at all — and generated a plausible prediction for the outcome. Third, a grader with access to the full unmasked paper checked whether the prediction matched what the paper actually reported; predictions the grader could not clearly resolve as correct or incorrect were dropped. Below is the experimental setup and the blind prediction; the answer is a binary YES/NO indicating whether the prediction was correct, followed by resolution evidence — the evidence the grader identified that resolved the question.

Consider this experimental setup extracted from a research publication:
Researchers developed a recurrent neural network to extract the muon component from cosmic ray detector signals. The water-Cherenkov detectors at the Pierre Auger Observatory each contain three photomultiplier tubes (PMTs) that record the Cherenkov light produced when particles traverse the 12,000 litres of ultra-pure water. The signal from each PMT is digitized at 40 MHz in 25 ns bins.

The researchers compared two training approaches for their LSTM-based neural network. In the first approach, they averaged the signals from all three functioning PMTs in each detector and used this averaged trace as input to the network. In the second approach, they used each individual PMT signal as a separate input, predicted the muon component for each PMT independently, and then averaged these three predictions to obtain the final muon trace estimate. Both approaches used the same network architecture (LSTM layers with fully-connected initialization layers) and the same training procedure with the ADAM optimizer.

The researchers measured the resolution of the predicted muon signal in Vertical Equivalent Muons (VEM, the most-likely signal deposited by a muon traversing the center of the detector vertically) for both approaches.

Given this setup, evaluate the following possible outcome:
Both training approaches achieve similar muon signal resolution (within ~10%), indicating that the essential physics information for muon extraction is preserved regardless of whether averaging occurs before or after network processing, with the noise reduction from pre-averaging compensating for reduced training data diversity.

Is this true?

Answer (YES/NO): YES